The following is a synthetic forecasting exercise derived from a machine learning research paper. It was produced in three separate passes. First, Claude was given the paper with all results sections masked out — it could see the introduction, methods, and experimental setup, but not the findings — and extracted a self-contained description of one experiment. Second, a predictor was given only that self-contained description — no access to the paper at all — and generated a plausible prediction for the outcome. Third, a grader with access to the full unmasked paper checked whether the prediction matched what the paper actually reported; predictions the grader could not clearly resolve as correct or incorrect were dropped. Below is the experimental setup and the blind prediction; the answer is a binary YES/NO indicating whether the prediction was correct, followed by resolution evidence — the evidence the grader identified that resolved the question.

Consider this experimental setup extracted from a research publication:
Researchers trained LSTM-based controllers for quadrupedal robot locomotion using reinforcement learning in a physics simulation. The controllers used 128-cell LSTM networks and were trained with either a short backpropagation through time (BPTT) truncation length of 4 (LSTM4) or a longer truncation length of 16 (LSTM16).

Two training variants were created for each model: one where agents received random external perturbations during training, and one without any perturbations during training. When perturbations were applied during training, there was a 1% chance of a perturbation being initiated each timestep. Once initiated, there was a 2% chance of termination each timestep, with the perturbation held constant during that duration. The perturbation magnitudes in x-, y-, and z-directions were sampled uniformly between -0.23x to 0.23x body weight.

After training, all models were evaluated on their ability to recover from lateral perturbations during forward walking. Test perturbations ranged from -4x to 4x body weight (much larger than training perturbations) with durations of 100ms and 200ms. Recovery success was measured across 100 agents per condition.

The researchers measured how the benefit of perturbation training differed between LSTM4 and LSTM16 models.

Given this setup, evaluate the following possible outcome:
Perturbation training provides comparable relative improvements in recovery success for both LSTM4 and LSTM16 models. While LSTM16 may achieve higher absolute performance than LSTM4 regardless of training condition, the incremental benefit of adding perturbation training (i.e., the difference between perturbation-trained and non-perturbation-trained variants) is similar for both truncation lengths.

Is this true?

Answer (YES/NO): NO